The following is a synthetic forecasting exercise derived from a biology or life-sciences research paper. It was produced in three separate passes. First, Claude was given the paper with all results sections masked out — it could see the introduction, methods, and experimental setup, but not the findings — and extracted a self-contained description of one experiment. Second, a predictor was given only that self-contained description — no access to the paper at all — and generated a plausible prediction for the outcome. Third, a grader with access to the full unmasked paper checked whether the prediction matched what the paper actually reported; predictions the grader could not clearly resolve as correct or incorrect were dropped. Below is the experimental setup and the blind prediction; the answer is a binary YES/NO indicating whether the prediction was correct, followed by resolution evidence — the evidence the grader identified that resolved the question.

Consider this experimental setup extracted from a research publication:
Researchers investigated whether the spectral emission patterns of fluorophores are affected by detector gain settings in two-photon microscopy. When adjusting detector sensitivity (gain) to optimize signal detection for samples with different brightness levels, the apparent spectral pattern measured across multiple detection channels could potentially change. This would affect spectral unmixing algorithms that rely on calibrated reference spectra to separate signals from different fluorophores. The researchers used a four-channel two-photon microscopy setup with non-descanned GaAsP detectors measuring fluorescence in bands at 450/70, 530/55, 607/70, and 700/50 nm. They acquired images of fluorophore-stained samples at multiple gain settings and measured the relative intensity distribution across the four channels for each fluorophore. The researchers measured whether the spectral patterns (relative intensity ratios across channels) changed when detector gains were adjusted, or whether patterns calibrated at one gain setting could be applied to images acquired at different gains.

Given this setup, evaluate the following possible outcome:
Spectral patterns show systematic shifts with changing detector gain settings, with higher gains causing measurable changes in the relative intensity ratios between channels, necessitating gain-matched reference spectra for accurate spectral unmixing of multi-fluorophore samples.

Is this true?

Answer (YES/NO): NO